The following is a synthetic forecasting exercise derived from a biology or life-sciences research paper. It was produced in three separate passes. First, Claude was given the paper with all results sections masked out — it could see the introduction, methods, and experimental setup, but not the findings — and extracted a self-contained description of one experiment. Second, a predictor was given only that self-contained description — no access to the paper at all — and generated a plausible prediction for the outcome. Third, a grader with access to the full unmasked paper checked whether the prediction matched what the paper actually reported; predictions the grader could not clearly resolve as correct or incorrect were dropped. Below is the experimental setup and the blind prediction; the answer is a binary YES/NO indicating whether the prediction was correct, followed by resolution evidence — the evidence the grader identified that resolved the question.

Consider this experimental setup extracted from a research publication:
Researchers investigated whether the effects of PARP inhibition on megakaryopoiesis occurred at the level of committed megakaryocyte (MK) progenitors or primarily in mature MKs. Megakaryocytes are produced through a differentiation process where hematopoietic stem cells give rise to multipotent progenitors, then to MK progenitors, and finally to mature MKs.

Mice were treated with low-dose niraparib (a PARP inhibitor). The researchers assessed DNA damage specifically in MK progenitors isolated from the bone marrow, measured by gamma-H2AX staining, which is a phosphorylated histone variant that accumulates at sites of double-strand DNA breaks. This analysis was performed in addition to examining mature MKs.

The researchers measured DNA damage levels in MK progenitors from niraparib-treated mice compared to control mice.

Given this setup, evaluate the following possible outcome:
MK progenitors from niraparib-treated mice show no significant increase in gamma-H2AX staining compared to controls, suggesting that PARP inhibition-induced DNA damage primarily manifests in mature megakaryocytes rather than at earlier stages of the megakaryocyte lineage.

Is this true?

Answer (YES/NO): NO